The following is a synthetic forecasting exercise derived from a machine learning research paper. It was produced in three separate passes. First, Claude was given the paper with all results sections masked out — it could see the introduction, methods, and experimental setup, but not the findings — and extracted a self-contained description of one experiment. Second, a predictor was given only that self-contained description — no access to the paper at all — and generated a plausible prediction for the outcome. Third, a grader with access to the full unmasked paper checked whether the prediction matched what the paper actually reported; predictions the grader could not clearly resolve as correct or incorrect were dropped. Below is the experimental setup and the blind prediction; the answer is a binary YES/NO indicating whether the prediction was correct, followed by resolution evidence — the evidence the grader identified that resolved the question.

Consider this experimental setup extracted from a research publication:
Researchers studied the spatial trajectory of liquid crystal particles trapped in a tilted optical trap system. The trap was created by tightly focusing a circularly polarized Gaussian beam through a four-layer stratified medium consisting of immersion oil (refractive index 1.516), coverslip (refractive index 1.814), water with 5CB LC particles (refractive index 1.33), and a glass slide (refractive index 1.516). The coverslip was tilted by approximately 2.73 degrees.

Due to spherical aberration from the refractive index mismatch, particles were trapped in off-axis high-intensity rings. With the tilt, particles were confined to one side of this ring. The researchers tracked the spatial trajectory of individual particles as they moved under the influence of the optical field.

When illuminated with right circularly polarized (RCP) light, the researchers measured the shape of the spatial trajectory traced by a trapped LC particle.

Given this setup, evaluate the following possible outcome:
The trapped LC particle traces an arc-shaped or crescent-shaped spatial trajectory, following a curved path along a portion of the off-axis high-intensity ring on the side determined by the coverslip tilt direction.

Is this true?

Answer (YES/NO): NO